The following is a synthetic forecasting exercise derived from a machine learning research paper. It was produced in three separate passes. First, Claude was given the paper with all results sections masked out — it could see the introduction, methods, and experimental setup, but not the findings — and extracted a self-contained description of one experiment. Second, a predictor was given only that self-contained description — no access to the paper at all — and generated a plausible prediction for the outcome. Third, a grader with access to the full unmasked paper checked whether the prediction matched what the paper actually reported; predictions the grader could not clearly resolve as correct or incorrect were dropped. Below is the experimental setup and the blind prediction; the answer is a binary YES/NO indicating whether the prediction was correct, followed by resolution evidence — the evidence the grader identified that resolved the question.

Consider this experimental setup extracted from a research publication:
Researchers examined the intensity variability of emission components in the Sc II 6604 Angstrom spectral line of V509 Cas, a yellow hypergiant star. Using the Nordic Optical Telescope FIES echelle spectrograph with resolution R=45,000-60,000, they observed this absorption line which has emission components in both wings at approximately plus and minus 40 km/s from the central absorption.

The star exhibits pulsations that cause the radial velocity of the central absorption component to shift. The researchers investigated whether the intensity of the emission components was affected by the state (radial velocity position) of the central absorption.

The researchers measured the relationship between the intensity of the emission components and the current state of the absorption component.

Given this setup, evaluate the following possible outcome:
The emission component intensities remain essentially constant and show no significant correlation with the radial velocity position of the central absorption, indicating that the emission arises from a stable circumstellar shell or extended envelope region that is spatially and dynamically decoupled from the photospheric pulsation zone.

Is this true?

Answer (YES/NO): NO